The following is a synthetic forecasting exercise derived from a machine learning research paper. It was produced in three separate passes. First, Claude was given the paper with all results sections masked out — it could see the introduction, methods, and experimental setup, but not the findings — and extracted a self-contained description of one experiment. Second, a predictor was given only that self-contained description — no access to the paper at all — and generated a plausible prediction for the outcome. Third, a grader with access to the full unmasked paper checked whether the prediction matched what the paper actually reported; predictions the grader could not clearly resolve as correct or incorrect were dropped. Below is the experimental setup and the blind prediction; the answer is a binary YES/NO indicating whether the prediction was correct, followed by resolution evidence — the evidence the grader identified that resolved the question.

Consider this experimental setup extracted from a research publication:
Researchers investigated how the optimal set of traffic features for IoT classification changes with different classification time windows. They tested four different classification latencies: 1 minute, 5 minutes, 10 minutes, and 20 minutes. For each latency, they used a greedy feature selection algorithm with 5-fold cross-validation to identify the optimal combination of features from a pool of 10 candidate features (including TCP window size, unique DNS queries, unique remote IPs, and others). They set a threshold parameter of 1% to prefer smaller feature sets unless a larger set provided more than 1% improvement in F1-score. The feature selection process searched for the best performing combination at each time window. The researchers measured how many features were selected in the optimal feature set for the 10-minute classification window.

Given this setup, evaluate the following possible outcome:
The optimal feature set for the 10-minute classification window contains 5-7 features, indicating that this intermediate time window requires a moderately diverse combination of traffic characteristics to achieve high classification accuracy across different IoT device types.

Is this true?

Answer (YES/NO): NO